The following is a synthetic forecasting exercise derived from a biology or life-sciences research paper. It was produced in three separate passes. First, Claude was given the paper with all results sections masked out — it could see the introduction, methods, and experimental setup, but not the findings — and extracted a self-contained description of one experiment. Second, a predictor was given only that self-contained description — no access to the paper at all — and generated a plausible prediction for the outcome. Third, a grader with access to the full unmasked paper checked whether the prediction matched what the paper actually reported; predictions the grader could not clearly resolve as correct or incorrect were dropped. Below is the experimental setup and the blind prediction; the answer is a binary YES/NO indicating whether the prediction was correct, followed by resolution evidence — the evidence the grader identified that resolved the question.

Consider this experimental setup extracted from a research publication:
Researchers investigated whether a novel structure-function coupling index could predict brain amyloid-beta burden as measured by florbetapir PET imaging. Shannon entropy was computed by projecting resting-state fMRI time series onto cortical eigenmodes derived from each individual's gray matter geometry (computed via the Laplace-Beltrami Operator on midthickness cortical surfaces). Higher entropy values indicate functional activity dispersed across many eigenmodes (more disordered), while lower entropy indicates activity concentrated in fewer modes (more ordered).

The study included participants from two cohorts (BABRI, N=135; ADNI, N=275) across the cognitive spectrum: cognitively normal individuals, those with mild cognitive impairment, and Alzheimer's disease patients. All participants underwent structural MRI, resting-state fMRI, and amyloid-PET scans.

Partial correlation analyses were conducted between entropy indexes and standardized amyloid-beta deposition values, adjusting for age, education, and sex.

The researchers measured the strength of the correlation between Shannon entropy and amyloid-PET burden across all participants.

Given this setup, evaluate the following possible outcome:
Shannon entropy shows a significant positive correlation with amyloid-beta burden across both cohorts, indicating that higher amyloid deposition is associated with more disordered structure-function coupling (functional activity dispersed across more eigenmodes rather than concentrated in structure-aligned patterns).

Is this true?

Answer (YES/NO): YES